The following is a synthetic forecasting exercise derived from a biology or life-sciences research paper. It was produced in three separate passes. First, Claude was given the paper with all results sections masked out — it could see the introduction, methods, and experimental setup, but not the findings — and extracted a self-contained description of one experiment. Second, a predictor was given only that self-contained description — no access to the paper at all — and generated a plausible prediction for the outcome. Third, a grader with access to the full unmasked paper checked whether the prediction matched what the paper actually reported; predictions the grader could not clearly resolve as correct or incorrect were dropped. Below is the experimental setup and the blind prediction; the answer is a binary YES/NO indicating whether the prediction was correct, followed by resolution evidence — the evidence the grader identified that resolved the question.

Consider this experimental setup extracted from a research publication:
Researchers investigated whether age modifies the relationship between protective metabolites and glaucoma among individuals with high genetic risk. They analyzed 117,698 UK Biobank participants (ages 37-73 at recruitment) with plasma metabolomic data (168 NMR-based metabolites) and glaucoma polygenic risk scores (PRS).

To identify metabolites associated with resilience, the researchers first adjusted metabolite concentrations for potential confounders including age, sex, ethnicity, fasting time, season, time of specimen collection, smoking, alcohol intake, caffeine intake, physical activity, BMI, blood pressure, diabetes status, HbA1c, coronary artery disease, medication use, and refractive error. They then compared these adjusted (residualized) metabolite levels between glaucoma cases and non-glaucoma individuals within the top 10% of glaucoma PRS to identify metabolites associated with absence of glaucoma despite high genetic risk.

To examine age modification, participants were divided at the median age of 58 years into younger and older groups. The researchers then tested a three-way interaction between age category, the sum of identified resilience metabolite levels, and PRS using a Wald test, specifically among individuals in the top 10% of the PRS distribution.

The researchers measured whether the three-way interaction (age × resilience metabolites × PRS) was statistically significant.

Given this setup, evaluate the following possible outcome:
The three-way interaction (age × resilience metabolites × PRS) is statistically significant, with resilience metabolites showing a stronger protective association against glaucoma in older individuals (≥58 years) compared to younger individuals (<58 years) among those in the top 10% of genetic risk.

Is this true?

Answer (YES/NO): NO